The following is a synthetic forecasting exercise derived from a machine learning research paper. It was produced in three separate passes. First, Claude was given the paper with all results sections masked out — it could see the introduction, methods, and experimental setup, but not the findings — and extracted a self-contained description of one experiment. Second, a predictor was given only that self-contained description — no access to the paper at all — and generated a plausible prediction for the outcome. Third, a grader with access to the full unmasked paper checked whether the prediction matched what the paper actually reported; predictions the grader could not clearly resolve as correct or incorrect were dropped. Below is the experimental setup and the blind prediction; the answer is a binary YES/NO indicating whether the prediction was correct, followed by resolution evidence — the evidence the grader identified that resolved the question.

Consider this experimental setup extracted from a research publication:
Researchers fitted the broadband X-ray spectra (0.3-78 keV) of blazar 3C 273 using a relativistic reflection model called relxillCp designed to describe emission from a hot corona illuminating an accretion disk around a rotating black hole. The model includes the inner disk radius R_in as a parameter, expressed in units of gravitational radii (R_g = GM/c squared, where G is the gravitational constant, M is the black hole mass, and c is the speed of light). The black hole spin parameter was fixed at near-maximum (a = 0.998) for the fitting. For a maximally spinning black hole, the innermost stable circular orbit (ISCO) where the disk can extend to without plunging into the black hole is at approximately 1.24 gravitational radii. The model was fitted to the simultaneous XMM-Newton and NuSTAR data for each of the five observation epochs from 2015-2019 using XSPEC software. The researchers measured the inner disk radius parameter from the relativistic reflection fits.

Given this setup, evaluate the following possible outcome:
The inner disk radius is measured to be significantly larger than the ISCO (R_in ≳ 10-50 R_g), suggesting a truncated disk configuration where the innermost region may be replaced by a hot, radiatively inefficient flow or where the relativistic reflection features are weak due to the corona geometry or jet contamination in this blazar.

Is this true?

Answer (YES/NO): NO